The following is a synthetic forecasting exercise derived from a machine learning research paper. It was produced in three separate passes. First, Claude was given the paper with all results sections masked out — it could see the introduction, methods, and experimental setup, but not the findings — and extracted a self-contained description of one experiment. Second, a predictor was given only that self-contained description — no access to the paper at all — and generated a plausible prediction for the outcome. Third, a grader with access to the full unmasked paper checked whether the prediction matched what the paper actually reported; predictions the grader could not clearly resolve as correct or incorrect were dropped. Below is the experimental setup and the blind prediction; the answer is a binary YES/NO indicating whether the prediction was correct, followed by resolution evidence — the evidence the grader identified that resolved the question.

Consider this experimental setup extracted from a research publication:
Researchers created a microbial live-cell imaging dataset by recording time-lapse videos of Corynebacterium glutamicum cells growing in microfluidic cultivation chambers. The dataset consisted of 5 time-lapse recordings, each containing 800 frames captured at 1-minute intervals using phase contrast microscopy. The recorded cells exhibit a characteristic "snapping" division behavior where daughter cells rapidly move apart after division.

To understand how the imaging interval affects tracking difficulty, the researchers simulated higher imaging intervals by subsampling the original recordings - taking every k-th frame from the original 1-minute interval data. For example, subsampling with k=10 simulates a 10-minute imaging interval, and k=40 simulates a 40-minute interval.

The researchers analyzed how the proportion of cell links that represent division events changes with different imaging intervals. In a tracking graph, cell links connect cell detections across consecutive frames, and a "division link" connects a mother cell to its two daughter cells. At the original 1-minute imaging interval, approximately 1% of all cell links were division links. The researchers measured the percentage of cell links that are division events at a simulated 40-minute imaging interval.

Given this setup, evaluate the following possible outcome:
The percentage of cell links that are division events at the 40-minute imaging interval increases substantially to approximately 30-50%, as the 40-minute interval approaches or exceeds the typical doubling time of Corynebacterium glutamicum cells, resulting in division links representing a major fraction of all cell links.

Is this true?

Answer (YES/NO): YES